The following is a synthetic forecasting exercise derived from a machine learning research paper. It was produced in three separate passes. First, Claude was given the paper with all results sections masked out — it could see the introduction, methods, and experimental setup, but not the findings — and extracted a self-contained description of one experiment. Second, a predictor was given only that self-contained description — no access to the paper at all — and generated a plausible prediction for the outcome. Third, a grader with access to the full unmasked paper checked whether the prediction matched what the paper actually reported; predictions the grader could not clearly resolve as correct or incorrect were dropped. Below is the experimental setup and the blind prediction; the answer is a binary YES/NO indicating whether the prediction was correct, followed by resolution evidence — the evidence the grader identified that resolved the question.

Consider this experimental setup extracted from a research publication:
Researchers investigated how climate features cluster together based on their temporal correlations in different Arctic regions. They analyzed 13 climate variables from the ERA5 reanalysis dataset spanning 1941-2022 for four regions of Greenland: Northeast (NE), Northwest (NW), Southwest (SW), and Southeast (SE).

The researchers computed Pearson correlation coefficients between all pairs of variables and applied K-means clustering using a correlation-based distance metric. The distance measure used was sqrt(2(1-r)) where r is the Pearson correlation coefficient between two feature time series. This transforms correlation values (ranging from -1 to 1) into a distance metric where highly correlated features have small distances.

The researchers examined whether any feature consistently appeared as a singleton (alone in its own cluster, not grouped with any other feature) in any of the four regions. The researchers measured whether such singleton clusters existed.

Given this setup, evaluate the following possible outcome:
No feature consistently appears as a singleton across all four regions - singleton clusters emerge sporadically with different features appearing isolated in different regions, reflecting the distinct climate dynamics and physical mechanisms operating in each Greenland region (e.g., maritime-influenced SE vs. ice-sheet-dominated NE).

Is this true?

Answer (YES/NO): NO